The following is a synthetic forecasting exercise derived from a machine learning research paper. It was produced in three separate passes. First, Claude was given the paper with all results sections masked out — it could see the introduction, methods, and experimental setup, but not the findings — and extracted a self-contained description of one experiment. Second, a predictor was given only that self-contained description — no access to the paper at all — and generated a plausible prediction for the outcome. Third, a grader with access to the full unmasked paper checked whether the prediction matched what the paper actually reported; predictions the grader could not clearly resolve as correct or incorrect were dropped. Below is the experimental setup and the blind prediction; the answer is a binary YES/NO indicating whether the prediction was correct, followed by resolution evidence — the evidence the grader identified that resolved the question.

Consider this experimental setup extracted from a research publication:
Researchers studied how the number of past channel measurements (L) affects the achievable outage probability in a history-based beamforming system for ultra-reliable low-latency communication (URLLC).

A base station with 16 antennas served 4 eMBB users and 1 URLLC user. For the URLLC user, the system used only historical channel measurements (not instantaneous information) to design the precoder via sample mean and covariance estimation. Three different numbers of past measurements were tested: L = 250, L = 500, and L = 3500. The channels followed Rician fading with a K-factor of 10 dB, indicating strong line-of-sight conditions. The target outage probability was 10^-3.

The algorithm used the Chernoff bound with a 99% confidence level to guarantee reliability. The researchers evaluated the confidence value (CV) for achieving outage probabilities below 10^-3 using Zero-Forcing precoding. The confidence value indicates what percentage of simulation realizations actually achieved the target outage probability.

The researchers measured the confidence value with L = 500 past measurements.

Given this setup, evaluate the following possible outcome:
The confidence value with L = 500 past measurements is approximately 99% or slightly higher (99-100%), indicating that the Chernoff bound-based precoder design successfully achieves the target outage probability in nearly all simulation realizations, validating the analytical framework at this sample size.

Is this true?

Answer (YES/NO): YES